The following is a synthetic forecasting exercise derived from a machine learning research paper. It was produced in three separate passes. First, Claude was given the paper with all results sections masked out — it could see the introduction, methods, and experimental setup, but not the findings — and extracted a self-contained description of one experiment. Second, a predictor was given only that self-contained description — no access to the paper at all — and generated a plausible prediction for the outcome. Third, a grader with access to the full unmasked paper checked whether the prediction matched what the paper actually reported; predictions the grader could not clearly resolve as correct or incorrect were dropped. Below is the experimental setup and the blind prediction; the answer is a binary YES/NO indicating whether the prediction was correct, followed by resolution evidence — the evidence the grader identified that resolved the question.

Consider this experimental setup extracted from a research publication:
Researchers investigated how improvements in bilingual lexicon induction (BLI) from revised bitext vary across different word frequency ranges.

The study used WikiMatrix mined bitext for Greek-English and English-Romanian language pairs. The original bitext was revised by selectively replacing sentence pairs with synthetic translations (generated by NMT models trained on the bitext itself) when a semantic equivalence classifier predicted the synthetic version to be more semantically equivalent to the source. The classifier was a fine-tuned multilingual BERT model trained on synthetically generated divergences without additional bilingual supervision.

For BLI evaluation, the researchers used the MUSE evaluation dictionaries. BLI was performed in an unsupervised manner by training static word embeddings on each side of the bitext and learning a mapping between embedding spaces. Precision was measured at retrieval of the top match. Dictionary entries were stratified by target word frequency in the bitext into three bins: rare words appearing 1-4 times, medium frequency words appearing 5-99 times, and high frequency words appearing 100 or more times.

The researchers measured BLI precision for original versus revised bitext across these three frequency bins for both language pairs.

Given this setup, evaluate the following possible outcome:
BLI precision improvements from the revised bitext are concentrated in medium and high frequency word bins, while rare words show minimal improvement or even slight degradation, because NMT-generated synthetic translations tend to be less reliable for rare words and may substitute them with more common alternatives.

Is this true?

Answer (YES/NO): NO